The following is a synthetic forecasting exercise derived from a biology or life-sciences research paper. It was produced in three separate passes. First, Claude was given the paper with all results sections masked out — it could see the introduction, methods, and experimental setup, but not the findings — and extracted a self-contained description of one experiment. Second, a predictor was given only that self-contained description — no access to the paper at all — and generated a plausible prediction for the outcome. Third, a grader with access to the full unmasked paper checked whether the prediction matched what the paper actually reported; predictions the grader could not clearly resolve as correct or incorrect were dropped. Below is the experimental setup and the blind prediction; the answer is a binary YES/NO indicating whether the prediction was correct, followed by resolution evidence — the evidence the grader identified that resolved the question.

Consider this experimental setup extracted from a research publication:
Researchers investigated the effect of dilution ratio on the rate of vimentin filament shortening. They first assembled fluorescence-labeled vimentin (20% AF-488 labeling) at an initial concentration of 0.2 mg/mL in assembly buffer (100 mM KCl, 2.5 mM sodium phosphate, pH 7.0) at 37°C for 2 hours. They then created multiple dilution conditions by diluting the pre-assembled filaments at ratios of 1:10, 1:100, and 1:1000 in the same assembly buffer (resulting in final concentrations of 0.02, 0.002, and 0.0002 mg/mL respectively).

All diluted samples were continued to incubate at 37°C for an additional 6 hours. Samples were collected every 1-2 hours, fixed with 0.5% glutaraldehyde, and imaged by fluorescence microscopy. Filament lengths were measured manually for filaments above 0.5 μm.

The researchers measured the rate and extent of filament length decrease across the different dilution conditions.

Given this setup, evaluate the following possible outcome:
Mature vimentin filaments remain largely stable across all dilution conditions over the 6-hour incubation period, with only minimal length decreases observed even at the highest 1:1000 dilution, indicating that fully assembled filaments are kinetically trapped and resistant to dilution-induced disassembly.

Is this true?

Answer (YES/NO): NO